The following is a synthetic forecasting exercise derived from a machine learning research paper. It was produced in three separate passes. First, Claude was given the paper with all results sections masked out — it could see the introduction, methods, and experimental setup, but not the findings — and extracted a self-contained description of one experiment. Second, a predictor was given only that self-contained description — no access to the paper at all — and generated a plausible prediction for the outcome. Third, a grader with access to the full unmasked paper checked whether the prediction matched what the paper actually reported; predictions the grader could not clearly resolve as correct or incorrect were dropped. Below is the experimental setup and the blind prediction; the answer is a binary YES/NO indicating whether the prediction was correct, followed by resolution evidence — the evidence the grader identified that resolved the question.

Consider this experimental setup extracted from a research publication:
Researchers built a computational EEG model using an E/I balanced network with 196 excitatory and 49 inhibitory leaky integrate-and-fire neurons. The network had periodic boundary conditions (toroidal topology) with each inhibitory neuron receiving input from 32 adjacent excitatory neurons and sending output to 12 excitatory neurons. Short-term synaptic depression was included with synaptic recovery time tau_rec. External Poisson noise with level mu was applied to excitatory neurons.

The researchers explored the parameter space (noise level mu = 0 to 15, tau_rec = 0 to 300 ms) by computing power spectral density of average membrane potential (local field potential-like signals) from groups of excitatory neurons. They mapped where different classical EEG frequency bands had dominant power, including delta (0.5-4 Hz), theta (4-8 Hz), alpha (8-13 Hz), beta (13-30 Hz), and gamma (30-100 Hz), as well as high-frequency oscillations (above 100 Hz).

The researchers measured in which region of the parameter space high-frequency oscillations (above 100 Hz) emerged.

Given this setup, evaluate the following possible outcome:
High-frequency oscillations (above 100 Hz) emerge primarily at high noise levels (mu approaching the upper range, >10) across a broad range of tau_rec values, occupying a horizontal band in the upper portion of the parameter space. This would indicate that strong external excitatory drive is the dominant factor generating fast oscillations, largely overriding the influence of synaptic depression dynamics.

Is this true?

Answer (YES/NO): NO